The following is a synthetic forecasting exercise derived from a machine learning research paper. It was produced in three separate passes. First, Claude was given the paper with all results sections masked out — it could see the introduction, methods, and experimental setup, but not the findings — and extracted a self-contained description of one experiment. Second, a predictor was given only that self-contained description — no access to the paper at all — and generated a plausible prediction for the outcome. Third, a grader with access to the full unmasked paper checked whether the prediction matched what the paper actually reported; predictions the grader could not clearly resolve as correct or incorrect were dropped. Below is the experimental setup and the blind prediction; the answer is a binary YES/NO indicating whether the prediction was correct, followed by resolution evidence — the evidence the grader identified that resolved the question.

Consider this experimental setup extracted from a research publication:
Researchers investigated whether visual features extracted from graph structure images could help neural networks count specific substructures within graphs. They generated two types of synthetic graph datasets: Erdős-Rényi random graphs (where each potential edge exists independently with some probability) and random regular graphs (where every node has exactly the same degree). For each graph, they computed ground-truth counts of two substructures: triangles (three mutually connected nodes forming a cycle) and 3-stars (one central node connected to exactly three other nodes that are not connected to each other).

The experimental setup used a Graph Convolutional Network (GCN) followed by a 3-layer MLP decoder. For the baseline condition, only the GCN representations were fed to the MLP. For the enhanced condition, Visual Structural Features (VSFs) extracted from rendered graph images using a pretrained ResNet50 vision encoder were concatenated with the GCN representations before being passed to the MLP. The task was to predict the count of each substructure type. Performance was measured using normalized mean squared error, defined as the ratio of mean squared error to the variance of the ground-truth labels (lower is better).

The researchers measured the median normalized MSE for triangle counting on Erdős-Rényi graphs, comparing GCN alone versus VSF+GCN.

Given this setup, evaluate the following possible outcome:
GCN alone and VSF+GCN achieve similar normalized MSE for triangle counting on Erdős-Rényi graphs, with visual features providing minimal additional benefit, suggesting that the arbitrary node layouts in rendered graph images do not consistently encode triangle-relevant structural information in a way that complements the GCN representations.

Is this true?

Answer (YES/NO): NO